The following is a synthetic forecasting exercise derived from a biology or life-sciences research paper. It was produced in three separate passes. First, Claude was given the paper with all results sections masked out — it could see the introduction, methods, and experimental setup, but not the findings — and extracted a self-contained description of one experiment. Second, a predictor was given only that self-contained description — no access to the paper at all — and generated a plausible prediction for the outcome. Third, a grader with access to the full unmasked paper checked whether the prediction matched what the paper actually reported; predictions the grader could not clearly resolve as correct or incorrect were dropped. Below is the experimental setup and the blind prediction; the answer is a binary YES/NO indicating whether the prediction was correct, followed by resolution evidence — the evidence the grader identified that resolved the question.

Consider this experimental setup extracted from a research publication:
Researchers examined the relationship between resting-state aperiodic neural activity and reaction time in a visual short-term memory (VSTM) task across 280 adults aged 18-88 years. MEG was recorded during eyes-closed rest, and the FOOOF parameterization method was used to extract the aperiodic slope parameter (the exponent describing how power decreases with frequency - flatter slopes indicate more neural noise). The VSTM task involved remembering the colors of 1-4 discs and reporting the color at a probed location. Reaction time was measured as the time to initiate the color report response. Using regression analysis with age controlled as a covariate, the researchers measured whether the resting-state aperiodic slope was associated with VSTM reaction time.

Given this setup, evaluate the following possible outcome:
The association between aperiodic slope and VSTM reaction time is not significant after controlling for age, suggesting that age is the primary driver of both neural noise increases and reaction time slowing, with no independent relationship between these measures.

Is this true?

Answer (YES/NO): NO